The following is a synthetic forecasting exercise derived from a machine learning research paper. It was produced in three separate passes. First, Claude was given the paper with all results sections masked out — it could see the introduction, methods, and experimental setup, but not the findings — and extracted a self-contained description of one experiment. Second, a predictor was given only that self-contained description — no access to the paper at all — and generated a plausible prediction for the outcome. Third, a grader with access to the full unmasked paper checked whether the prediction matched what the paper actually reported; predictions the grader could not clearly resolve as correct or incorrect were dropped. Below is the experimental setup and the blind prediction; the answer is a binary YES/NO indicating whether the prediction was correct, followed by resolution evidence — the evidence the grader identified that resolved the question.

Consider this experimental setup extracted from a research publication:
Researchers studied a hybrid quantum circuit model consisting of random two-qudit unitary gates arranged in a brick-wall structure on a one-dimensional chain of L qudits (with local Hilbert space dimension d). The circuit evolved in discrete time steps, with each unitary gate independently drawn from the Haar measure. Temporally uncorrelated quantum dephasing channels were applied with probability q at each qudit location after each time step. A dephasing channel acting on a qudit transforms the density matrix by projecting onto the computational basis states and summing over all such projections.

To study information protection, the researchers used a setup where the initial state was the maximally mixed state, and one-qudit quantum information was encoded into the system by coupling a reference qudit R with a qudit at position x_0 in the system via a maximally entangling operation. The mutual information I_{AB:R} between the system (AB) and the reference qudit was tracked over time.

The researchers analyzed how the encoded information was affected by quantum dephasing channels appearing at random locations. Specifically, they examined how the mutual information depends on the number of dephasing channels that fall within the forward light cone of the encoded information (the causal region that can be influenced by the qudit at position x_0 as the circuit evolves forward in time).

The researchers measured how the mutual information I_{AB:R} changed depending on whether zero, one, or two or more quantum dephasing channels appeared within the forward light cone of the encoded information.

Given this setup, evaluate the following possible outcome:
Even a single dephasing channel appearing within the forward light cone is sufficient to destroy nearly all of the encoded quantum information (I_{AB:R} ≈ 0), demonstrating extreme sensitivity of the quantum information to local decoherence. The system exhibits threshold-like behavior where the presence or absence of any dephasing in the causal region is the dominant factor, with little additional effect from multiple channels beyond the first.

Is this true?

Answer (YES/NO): NO